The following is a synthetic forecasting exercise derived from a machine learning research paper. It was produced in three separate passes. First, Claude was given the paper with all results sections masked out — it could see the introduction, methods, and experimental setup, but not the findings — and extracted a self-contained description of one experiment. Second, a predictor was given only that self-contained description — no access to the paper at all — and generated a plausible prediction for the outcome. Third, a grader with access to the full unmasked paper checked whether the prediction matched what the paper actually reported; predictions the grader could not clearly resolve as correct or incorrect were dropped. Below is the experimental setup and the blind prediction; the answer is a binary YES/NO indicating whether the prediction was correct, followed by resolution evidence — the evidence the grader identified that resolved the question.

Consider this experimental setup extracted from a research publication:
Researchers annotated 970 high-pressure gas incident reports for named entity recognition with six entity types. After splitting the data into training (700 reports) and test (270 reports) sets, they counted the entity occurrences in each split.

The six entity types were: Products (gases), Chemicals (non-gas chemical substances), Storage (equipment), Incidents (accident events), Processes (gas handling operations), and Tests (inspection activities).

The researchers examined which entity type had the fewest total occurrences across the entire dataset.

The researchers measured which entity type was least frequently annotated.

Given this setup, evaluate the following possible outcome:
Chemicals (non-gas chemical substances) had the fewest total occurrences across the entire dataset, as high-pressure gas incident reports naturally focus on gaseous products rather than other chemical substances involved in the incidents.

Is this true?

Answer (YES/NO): NO